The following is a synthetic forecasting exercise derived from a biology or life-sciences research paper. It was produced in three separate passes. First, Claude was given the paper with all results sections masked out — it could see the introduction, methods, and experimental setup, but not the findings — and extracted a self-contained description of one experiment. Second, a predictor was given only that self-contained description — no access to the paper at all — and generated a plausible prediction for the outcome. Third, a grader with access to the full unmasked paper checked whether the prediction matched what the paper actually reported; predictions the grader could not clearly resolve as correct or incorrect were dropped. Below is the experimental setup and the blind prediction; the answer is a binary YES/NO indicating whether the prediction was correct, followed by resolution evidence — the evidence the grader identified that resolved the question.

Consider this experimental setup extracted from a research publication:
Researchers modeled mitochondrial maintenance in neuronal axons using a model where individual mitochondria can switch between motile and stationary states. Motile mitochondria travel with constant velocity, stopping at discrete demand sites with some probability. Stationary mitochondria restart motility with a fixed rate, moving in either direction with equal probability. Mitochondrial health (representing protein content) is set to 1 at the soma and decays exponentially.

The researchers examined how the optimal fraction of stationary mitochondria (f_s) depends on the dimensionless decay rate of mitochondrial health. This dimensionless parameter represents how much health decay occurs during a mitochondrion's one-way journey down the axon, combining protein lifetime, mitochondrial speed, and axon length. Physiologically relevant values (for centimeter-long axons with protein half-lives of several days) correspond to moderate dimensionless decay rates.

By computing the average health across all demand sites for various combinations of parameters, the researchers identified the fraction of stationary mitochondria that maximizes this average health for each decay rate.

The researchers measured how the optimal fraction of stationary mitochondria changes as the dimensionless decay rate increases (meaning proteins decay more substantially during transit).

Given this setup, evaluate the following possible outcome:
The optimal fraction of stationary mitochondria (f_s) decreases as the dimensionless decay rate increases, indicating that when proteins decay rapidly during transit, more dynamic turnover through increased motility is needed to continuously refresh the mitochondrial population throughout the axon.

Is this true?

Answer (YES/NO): YES